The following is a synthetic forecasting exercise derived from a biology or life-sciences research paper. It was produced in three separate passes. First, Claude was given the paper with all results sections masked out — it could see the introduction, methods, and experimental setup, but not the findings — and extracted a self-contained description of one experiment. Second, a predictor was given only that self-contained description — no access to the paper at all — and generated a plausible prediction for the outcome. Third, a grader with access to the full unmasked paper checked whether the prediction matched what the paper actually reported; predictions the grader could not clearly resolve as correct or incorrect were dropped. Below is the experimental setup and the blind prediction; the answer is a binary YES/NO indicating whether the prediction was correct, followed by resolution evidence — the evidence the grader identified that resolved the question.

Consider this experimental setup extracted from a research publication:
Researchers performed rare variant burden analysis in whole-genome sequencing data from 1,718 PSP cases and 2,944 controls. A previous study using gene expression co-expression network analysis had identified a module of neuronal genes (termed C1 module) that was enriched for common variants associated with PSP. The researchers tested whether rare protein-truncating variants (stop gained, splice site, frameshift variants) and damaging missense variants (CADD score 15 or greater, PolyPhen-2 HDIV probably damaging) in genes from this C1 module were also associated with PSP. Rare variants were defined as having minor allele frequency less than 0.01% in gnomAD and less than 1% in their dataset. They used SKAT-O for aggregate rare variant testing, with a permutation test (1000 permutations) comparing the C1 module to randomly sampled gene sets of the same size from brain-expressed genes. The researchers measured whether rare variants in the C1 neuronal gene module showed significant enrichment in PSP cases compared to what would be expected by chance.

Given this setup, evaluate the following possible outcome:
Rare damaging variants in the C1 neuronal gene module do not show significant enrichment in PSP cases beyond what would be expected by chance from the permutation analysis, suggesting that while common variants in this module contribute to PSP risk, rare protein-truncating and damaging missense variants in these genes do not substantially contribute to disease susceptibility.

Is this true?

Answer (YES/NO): NO